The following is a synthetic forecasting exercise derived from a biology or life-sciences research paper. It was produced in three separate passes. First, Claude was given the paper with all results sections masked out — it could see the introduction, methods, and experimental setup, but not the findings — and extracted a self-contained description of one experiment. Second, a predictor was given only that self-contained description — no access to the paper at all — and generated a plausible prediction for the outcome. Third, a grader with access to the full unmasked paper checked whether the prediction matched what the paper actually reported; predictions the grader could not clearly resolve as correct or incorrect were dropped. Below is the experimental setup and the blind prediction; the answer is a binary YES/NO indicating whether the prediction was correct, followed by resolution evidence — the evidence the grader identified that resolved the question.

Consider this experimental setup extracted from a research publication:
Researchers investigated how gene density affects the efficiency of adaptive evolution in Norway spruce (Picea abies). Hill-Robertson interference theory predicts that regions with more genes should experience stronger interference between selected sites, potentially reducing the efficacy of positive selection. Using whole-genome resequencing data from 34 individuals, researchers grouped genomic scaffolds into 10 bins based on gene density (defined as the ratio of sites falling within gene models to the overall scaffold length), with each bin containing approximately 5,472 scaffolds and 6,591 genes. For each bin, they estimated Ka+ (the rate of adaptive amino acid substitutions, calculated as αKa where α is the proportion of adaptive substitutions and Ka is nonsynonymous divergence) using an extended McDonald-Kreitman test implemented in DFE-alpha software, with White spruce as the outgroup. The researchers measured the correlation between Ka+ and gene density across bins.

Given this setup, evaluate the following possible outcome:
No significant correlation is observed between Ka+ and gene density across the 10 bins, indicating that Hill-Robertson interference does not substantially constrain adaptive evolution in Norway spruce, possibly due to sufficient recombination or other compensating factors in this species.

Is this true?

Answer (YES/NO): NO